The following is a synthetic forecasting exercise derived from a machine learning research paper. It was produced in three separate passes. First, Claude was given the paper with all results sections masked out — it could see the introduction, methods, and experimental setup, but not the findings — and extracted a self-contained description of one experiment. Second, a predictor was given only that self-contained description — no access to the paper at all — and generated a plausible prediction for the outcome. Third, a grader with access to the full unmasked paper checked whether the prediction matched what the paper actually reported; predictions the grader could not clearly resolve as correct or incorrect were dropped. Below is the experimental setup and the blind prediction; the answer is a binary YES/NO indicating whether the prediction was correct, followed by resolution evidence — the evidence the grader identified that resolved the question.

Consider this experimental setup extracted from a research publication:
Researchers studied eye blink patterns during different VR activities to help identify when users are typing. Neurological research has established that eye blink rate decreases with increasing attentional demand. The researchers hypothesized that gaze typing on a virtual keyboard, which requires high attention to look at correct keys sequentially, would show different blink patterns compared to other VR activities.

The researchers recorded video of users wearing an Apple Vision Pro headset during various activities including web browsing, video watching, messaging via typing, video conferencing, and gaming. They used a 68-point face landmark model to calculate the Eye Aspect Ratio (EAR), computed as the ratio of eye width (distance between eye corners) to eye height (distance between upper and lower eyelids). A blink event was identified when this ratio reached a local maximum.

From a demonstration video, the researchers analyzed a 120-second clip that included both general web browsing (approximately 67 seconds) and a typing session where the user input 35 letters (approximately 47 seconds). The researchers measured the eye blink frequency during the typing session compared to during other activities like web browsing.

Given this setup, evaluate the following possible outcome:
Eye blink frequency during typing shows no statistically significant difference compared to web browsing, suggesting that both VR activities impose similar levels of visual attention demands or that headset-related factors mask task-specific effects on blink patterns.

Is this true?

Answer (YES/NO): NO